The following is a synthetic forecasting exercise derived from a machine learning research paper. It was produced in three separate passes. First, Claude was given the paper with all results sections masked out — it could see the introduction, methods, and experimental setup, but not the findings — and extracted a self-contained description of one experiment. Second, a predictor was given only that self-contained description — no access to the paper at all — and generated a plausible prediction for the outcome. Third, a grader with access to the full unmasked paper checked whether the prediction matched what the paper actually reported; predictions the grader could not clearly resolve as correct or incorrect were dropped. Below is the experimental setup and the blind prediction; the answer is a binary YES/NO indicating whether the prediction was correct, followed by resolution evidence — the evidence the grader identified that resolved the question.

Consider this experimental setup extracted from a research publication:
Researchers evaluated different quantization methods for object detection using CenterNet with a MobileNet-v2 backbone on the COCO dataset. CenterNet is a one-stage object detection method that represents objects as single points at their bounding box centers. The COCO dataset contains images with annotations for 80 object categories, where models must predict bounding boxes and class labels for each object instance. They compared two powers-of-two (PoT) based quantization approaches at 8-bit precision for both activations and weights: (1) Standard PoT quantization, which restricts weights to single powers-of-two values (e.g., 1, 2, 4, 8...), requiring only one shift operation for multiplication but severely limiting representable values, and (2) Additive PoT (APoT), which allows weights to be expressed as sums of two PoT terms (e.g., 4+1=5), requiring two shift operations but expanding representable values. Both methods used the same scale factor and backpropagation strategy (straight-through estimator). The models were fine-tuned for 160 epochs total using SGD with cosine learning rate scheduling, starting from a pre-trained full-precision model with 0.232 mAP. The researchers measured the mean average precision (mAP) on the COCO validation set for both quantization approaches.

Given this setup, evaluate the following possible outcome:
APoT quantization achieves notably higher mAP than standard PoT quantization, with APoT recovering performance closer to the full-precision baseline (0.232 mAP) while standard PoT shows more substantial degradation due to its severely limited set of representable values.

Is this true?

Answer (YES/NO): YES